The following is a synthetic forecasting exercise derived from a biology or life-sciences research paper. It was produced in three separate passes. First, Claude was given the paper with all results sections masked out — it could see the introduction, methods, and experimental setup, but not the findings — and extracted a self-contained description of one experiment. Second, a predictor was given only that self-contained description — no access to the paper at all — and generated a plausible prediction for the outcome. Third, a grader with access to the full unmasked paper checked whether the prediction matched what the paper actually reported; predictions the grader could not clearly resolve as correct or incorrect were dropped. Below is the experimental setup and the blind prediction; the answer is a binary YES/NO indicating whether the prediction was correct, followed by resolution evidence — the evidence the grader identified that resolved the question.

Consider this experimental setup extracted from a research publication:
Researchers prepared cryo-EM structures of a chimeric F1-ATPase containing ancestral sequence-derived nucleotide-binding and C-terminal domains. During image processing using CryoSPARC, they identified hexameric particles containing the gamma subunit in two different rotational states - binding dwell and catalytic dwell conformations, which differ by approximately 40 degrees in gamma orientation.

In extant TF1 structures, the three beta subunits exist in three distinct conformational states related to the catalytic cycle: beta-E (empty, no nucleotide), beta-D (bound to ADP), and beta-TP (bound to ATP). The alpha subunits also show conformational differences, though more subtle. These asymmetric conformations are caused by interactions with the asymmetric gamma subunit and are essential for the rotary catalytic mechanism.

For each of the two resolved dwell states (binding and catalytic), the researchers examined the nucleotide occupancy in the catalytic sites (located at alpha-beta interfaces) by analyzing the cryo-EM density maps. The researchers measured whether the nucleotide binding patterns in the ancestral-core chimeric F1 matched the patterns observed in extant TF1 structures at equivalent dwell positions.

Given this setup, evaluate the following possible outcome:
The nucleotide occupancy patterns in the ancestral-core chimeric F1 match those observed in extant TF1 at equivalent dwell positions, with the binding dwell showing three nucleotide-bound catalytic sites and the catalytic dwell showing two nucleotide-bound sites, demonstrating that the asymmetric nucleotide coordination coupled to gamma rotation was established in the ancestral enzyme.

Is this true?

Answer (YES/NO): NO